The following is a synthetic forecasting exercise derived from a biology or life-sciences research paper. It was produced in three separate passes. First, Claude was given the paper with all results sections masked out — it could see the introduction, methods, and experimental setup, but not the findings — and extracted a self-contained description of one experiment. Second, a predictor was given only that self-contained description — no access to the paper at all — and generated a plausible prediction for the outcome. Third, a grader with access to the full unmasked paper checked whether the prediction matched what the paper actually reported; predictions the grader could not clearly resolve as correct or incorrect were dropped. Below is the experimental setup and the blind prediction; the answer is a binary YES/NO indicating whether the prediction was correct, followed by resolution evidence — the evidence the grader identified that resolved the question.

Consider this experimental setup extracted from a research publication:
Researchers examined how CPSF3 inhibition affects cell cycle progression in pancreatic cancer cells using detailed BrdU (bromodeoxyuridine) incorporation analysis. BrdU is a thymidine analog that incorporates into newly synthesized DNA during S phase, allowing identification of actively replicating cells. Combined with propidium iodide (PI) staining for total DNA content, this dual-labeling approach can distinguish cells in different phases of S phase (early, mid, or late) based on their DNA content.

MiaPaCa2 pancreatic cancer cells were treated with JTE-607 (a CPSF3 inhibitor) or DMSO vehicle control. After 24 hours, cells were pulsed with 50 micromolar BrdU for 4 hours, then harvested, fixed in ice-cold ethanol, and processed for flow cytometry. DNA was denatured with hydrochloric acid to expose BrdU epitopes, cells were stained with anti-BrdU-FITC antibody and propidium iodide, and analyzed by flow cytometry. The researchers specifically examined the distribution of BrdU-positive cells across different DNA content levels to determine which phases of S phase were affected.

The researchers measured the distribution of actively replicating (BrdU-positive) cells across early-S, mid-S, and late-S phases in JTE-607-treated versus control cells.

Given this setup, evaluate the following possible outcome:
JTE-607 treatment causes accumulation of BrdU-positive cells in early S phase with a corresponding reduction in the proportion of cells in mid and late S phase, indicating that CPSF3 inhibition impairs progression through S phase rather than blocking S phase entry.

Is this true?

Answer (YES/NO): NO